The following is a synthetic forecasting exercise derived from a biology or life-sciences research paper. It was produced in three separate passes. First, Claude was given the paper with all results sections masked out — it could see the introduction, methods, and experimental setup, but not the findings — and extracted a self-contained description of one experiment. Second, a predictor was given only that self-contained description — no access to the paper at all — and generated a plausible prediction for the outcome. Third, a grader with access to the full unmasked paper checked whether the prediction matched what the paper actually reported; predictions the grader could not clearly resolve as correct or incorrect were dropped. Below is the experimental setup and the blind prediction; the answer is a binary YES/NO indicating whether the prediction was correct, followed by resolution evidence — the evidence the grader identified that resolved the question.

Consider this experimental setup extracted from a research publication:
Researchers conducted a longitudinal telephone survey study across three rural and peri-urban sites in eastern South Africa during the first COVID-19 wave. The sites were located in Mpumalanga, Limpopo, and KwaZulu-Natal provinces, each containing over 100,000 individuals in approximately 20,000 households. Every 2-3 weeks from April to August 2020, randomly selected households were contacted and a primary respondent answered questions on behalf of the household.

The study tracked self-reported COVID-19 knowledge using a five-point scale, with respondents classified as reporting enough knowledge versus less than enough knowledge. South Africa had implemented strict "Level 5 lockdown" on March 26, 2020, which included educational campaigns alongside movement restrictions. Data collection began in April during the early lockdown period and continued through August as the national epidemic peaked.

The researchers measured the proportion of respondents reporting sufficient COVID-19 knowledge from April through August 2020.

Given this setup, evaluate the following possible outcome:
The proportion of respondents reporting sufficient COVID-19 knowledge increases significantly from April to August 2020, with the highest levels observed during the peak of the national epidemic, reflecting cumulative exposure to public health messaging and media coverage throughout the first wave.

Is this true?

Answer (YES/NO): YES